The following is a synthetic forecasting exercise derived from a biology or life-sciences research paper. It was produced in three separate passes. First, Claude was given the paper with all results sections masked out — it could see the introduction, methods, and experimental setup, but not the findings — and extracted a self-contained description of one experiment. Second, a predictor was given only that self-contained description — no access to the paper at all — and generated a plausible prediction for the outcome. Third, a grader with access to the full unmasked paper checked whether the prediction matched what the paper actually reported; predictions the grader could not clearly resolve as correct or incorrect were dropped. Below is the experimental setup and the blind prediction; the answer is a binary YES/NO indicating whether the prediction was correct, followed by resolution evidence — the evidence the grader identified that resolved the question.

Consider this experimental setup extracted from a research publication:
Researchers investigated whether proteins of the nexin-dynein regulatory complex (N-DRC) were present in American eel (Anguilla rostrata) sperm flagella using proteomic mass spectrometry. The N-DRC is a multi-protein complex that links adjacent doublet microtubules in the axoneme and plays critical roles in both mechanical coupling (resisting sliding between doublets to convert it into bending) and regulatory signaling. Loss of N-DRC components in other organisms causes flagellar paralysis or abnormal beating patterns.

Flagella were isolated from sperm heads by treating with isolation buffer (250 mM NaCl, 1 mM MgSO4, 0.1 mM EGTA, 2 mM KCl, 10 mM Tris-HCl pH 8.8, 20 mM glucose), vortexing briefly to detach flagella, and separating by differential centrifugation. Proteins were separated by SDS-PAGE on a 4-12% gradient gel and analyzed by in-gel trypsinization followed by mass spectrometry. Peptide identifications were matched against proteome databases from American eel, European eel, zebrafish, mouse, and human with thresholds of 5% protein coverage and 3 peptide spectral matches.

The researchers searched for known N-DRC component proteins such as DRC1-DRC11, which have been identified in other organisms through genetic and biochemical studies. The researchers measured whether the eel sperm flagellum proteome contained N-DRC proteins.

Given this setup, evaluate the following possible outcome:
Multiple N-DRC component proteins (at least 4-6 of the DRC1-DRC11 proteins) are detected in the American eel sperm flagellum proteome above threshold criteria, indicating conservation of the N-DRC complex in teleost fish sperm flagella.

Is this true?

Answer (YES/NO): NO